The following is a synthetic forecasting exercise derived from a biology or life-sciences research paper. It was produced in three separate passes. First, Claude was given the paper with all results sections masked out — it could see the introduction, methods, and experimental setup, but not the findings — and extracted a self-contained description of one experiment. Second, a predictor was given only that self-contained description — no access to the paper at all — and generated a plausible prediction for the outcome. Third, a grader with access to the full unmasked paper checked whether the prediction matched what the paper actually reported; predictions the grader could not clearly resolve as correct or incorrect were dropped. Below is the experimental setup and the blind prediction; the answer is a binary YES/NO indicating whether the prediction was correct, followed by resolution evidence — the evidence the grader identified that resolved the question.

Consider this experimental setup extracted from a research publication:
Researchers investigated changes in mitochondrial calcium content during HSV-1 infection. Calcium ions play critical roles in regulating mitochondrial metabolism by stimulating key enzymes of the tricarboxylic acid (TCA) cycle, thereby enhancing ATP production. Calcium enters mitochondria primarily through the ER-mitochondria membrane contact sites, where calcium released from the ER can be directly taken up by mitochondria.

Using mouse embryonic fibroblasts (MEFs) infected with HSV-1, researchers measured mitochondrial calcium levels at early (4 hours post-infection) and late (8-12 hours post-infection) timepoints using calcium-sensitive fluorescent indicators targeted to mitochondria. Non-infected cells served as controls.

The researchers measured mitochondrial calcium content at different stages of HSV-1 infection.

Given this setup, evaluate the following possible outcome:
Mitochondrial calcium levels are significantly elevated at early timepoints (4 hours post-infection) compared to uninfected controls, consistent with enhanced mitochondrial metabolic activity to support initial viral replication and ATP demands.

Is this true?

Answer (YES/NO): YES